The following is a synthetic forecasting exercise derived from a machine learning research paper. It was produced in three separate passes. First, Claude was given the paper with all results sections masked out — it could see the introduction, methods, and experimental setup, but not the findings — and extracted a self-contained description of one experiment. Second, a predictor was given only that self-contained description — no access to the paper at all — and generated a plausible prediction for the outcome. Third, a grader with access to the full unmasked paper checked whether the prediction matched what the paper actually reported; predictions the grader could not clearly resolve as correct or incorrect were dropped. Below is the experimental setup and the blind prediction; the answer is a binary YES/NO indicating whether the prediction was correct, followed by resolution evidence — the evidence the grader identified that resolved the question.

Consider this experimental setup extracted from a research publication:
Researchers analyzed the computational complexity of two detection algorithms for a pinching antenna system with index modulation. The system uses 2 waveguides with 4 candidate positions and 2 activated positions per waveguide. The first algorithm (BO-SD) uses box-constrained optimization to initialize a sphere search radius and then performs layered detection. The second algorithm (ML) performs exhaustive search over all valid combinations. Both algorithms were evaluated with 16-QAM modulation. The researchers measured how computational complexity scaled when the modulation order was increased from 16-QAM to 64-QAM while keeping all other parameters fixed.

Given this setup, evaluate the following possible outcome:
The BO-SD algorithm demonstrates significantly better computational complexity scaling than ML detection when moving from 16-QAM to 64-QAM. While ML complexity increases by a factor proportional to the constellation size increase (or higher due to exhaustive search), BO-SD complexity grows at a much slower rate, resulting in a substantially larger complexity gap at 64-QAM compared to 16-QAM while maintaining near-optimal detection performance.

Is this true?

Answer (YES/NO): YES